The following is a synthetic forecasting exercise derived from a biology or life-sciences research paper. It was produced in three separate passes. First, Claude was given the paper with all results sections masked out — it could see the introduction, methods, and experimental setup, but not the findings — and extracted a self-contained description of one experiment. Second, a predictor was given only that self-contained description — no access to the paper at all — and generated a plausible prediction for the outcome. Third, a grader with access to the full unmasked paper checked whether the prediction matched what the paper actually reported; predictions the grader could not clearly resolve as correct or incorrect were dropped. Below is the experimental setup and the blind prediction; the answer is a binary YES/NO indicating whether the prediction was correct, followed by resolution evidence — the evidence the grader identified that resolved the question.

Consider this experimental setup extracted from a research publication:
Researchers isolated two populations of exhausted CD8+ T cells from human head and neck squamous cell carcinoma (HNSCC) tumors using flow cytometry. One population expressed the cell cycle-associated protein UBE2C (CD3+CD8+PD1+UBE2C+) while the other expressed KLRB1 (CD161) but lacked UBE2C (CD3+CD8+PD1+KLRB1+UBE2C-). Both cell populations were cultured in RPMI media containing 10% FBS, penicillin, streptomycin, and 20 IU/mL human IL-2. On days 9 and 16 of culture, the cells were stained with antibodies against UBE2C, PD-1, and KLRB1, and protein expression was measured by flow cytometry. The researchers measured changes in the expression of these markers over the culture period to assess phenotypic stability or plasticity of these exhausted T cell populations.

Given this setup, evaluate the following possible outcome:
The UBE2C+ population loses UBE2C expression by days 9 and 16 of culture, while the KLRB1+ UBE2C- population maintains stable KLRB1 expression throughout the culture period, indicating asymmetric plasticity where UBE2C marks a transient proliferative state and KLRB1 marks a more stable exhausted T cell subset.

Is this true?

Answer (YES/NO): NO